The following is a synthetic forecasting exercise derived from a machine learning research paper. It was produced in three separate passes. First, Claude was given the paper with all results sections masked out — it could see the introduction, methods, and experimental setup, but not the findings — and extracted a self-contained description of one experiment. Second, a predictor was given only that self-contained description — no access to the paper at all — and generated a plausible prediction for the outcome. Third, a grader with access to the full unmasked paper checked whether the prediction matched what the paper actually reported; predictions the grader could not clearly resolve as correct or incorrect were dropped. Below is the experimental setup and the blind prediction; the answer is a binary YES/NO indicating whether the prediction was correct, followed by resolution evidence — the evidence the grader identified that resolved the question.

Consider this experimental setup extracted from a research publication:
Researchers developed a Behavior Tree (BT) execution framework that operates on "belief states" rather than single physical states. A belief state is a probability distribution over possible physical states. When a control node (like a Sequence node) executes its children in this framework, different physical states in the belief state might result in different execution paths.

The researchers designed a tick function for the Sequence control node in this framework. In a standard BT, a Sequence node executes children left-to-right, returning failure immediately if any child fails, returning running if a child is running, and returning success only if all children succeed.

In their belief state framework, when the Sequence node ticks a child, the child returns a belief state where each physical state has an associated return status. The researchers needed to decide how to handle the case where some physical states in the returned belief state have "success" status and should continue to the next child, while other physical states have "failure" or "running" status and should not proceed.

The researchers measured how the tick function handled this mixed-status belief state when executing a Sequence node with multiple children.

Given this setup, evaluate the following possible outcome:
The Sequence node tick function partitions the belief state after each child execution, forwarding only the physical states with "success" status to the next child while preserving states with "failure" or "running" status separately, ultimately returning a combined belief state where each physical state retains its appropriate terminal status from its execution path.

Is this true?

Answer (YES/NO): YES